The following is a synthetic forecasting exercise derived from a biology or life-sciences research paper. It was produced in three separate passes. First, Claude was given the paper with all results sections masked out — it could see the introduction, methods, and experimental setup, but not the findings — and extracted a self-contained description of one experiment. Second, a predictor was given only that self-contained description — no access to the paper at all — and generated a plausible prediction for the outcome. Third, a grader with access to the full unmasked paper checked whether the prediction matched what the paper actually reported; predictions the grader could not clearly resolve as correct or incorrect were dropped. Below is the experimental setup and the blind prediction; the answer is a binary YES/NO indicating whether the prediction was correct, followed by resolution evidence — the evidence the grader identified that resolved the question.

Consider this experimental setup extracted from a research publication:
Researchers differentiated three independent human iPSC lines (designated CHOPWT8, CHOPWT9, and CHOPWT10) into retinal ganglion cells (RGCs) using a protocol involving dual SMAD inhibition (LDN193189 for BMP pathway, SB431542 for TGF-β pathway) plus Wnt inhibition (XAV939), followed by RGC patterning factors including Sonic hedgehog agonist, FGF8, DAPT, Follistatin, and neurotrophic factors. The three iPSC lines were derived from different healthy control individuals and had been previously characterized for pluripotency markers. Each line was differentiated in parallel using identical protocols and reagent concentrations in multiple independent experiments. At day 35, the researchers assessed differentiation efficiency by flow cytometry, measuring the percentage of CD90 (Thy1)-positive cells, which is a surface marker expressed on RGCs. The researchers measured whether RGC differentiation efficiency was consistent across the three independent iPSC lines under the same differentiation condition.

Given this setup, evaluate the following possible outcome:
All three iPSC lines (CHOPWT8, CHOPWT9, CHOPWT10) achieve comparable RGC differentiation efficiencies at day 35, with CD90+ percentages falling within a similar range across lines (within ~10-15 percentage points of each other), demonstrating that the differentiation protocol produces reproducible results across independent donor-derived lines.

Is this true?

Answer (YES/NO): YES